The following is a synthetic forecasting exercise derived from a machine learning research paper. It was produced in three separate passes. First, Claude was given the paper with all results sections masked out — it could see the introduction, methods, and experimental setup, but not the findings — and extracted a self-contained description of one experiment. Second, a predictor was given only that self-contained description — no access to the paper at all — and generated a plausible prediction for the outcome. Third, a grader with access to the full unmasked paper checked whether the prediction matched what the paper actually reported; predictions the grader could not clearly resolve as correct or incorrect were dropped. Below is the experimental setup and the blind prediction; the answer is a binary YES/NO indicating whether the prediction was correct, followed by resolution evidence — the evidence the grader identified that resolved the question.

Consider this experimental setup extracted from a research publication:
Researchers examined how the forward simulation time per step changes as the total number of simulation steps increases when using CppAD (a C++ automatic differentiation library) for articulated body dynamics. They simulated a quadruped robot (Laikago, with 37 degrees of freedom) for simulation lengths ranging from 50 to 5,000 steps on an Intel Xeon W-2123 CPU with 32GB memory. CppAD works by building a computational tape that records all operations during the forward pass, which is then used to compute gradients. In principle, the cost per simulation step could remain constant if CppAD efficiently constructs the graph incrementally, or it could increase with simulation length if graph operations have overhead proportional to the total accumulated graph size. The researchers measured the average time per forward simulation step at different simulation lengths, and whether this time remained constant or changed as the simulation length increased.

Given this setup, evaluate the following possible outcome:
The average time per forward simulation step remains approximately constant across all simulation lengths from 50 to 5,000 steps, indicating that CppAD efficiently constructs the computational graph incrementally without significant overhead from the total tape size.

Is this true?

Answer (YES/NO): NO